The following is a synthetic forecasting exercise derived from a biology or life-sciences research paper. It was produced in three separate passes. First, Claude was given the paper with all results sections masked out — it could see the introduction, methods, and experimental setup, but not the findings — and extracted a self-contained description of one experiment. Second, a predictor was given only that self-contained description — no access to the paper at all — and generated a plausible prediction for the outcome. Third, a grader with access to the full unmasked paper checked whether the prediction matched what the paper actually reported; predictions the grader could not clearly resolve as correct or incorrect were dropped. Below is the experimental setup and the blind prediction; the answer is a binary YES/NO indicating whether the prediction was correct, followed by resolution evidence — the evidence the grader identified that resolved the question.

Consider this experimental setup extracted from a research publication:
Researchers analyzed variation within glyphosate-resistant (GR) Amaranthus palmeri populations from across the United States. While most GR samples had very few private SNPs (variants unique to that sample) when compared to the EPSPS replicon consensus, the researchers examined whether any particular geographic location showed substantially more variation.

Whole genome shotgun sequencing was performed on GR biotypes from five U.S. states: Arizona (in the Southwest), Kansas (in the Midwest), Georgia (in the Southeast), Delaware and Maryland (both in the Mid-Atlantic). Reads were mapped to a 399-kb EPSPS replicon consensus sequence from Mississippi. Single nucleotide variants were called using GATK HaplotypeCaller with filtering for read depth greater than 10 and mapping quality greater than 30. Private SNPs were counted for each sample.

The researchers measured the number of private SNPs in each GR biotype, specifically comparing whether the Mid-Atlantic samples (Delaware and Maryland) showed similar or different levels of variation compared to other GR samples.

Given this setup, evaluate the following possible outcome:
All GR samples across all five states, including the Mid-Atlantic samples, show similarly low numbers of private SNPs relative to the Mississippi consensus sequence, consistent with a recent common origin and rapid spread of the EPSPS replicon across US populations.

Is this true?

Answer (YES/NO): NO